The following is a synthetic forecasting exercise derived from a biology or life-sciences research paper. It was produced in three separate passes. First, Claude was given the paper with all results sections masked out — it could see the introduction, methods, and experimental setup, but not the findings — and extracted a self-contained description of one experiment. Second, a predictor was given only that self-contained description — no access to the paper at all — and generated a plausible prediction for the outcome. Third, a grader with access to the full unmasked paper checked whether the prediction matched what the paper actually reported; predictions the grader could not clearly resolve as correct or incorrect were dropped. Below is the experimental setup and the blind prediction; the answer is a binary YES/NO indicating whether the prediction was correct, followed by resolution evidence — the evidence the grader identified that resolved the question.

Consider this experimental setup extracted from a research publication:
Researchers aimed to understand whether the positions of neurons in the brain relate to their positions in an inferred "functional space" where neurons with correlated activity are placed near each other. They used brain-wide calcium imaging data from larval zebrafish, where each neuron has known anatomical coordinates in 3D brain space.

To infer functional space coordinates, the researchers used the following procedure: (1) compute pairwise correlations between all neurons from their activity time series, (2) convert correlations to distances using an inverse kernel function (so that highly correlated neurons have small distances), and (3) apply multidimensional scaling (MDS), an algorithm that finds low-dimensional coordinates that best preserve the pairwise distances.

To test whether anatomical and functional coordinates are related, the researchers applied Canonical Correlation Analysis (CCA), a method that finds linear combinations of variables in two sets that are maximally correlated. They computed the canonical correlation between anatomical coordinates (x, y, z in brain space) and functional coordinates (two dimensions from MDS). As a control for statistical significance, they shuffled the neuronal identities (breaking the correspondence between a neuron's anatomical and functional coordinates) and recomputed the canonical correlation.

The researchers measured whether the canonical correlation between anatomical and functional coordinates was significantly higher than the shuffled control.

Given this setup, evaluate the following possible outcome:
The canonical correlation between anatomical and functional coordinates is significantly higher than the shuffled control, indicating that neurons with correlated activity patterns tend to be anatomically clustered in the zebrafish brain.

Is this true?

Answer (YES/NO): YES